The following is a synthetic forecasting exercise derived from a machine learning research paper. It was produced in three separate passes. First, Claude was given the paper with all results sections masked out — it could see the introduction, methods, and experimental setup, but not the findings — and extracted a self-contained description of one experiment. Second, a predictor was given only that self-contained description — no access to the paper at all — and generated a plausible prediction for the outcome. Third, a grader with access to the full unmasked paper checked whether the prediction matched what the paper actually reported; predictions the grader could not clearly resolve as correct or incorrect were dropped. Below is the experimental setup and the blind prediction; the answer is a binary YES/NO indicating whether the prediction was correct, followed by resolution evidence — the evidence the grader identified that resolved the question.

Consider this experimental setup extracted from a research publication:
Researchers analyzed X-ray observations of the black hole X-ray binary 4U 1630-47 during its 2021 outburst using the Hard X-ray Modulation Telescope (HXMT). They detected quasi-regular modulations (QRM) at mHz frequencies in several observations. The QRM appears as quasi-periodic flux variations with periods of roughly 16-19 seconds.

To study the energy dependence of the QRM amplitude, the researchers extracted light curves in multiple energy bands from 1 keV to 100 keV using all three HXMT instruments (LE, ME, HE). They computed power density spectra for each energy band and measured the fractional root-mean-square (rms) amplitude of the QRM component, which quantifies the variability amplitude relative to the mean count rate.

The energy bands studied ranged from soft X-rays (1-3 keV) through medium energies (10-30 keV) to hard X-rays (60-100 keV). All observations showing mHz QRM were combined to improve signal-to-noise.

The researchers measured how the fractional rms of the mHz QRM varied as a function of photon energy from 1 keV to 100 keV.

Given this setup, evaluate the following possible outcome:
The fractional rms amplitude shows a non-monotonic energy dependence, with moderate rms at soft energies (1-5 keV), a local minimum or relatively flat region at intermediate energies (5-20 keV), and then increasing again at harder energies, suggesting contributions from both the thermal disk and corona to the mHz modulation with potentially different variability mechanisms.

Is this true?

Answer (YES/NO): NO